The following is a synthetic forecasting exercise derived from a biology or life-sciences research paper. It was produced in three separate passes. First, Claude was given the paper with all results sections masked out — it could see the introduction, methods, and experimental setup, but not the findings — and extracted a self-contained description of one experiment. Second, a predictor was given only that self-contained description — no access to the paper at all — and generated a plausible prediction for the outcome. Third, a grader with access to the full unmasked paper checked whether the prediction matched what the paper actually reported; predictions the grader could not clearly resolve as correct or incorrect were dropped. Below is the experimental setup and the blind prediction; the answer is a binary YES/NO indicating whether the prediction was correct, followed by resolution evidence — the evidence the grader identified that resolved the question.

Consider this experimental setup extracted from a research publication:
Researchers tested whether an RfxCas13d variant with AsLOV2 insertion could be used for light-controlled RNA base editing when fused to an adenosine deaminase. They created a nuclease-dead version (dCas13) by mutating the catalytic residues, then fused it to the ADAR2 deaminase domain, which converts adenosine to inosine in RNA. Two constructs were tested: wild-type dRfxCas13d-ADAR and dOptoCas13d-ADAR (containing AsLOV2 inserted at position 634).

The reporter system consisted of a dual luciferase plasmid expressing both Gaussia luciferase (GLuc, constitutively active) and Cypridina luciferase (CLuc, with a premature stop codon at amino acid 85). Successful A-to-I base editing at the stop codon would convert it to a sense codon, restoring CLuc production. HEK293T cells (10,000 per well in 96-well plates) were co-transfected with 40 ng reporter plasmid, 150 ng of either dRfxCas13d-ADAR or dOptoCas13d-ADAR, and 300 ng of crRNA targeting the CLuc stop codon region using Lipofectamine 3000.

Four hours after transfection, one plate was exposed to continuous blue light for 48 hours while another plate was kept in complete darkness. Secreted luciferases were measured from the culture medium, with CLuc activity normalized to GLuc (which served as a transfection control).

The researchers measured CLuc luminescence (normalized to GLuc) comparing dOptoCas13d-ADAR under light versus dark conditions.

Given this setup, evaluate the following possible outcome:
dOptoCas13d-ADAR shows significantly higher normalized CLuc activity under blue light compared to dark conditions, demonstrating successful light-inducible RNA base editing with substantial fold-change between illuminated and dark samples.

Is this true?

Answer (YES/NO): NO